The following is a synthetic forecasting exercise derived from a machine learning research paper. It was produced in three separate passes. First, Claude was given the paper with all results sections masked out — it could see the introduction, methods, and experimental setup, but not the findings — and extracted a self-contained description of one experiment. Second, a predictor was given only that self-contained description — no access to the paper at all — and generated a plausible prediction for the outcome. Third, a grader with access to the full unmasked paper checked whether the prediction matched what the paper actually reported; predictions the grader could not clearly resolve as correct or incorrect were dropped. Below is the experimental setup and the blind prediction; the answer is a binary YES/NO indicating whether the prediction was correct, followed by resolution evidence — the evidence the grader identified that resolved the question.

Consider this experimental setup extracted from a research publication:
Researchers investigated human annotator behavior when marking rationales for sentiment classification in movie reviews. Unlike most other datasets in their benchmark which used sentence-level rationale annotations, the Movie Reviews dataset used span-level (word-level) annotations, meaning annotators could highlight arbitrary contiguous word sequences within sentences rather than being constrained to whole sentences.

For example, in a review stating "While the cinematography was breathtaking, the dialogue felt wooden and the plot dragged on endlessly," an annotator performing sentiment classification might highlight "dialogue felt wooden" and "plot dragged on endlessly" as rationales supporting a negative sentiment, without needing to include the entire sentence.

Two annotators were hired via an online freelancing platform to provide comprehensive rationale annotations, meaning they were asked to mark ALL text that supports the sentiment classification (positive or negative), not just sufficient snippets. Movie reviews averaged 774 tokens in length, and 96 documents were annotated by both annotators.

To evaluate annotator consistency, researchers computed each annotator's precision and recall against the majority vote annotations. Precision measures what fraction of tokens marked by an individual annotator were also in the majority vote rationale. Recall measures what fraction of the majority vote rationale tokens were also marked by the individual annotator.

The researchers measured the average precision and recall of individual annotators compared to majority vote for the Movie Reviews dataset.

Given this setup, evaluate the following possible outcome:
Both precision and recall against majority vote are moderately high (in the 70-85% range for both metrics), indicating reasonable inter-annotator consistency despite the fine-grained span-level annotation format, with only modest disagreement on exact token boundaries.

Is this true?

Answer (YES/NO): NO